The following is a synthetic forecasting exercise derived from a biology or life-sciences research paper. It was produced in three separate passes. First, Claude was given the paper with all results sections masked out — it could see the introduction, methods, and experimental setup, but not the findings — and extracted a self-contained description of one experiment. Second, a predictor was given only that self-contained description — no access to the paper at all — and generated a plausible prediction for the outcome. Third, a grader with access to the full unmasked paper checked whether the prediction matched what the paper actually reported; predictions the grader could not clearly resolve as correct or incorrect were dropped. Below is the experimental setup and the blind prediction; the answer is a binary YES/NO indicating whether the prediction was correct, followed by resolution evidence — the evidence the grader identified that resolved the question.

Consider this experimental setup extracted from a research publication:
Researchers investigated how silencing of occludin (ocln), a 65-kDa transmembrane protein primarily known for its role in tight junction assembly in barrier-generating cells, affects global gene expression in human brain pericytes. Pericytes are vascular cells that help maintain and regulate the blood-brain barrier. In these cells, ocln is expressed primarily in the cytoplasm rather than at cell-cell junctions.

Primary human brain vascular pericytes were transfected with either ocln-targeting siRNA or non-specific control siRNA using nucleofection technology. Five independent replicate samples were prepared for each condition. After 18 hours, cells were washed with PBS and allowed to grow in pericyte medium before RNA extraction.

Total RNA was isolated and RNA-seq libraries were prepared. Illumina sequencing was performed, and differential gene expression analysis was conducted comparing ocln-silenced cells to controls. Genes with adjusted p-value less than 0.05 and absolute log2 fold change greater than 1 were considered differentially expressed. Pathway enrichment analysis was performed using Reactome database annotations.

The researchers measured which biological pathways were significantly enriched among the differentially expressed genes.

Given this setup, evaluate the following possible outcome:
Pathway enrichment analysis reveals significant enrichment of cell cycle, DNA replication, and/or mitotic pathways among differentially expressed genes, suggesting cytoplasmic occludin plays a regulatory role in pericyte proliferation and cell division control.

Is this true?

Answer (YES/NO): NO